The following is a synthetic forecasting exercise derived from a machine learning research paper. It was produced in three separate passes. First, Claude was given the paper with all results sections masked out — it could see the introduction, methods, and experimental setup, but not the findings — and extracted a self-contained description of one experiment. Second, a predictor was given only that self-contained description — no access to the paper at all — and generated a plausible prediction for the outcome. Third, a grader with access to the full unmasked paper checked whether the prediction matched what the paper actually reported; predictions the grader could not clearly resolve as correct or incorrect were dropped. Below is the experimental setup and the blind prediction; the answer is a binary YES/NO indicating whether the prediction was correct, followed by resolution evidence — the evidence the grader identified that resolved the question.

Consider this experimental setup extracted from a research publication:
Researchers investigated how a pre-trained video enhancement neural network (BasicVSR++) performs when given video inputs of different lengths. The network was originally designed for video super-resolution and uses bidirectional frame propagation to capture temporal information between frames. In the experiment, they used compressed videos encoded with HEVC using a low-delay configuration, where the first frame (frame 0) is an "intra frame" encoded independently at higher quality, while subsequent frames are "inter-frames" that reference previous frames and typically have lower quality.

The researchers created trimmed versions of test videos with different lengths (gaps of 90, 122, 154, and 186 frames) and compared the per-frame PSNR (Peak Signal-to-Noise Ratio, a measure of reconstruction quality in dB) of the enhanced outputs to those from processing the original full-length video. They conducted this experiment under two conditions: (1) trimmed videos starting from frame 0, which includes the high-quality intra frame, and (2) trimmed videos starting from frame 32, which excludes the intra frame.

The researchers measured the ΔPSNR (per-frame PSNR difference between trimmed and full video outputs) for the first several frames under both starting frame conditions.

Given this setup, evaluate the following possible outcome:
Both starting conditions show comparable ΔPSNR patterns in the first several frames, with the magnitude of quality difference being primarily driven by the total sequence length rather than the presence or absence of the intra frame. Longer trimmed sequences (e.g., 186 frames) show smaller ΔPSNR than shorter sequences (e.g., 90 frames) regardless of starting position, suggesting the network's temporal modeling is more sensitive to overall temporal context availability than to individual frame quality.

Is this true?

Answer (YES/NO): NO